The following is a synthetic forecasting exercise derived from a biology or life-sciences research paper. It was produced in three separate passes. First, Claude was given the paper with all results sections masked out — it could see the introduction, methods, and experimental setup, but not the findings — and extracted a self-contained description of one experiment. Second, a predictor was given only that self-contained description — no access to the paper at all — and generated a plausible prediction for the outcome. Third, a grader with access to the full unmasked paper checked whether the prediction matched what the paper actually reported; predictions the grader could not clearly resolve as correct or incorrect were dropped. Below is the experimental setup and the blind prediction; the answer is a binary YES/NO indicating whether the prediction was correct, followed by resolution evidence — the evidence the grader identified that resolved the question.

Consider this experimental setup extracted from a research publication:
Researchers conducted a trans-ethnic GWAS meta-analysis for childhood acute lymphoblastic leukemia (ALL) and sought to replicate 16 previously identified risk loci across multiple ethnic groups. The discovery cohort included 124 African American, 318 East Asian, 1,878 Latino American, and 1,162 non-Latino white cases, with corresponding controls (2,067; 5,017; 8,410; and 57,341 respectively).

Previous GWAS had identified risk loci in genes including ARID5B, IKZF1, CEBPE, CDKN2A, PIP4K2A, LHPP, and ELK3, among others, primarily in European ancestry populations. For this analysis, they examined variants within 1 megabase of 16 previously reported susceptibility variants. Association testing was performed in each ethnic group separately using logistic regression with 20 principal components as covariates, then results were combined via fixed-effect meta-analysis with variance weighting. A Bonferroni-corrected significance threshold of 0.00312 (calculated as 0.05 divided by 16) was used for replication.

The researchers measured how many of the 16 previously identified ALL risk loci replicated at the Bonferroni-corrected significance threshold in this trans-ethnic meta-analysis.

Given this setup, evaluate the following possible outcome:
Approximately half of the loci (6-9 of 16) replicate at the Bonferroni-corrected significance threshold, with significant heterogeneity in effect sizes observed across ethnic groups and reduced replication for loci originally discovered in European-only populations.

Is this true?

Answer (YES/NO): NO